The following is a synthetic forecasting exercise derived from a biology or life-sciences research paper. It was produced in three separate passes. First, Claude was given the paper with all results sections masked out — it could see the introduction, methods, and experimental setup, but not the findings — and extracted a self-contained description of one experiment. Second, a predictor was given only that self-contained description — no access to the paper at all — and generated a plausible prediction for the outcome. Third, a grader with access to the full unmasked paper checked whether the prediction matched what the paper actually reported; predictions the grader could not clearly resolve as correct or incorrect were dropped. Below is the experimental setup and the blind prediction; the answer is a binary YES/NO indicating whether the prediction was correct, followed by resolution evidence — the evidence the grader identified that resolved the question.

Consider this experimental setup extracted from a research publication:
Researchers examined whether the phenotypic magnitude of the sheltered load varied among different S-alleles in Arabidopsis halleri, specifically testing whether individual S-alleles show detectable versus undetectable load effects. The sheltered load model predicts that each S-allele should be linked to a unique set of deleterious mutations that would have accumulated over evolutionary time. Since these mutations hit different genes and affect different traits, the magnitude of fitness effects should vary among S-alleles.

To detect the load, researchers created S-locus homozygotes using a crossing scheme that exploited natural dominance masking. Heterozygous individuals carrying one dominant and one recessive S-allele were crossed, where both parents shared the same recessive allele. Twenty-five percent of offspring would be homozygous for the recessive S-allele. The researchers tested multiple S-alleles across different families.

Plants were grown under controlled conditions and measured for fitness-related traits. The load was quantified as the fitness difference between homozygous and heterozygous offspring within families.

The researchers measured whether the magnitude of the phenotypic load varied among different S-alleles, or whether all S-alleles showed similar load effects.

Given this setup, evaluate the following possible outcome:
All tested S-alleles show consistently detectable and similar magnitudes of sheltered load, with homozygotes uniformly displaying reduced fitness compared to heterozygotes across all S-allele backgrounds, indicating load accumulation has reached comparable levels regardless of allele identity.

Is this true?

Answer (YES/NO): NO